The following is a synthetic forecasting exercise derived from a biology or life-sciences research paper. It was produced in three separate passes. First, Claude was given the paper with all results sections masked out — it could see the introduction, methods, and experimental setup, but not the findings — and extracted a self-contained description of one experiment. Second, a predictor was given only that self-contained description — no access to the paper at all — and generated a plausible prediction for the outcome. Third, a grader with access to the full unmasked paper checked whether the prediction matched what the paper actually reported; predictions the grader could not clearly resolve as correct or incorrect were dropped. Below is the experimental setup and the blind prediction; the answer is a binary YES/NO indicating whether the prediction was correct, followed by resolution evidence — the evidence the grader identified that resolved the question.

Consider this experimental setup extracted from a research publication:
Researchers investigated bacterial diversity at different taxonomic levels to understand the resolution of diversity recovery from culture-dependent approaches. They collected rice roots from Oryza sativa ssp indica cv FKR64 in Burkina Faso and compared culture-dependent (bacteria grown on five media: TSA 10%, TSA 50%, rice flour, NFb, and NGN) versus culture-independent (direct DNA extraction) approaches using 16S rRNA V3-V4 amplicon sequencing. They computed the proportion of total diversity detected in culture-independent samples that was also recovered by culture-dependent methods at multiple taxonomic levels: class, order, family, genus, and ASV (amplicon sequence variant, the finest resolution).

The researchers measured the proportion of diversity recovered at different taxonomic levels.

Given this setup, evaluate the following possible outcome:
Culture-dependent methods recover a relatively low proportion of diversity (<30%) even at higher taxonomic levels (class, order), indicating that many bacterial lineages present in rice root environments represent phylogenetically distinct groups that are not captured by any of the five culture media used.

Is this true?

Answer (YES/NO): YES